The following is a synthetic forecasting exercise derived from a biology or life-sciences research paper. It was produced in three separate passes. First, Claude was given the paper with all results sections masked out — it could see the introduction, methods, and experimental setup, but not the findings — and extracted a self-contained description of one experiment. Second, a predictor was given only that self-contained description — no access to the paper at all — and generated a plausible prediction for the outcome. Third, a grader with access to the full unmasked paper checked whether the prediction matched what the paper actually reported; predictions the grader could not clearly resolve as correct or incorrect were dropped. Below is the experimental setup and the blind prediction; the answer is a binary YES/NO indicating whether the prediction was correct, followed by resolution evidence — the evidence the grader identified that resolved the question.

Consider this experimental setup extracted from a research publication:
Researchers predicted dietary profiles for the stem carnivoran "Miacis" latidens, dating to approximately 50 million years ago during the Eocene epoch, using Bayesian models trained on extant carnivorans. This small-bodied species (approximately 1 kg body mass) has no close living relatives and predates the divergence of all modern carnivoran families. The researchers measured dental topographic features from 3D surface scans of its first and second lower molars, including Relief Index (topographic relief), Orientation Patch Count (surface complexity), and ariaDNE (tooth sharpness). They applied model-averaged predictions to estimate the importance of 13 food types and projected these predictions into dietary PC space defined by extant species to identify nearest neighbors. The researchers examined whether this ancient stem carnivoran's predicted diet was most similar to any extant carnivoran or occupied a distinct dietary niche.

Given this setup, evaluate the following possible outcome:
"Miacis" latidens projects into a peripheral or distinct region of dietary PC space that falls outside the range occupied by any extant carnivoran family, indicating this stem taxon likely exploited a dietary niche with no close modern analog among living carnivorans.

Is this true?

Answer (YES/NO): NO